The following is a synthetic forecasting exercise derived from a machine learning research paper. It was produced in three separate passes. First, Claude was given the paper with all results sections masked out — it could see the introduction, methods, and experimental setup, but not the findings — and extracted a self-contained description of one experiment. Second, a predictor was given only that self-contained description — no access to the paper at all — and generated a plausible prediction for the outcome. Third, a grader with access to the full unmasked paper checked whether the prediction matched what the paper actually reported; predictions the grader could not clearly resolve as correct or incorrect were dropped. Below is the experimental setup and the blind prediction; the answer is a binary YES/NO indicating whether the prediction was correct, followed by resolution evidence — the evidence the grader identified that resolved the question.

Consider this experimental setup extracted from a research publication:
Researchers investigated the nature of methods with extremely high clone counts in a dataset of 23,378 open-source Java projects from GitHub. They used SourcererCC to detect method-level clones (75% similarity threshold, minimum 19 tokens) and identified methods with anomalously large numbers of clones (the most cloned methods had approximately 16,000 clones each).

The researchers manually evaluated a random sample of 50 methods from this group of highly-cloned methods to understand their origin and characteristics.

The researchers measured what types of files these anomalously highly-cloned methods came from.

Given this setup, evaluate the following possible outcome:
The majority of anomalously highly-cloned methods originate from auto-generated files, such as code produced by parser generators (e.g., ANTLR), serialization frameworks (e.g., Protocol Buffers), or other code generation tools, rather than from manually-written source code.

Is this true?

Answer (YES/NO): YES